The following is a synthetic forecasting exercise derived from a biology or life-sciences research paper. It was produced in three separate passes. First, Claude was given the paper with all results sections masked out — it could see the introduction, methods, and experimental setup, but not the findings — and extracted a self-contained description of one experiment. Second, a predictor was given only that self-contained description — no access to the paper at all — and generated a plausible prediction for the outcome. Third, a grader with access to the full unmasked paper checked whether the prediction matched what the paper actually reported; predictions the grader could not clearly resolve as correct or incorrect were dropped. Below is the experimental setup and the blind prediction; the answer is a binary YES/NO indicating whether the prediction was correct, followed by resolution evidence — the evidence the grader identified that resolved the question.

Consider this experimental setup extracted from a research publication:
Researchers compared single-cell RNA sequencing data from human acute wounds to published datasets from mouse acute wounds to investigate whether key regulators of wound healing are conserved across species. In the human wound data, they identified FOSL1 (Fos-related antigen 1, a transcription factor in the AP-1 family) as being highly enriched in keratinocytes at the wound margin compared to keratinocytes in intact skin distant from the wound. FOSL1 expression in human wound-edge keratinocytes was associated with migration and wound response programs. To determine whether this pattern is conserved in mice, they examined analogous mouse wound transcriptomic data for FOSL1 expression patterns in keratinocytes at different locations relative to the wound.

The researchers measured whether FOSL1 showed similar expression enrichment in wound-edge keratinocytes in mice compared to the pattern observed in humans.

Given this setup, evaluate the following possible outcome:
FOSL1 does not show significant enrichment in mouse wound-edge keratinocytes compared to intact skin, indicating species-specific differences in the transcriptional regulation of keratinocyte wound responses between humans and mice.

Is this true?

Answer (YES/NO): NO